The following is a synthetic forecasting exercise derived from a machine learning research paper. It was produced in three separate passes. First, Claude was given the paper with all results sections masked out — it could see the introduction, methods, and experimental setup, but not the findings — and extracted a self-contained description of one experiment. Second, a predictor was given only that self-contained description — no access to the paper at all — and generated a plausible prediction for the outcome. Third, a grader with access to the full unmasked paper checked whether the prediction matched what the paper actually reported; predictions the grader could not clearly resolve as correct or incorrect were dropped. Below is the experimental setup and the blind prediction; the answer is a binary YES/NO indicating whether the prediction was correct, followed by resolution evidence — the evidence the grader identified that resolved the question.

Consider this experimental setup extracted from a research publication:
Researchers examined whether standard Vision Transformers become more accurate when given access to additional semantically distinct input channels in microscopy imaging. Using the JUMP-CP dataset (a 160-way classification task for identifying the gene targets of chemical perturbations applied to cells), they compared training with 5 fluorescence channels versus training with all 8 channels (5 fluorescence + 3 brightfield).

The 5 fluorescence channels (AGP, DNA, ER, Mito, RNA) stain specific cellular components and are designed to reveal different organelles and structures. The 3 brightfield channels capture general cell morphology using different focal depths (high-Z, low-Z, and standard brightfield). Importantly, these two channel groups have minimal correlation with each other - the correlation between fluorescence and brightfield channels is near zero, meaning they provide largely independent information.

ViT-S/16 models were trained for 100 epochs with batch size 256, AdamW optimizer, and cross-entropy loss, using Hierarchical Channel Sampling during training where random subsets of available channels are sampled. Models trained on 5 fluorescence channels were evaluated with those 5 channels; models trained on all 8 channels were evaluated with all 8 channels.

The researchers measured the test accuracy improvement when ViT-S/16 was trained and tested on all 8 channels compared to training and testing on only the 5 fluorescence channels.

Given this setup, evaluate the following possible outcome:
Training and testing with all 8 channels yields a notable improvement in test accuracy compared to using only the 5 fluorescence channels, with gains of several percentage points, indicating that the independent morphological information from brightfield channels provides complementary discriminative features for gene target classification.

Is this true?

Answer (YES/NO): NO